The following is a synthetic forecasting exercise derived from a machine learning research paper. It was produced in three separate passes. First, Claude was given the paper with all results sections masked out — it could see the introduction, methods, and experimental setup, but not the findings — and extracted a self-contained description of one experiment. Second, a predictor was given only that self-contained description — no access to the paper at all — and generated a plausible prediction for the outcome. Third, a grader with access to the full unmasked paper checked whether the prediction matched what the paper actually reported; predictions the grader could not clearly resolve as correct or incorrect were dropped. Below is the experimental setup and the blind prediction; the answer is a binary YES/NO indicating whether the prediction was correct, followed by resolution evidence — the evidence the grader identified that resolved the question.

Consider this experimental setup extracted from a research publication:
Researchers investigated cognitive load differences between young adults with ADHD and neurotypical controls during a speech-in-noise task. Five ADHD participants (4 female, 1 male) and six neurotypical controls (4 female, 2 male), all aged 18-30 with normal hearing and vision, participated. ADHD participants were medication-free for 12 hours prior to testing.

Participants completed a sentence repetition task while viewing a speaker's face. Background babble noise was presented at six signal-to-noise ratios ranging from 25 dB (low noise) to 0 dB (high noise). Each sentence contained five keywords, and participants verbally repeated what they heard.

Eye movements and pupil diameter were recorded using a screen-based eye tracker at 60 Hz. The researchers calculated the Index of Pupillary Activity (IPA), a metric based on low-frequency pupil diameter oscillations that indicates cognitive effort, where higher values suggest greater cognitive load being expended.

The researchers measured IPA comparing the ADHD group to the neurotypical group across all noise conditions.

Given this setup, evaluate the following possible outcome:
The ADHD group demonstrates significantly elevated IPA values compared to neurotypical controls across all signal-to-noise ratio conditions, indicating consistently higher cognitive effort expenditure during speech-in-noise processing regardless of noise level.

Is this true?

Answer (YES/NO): NO